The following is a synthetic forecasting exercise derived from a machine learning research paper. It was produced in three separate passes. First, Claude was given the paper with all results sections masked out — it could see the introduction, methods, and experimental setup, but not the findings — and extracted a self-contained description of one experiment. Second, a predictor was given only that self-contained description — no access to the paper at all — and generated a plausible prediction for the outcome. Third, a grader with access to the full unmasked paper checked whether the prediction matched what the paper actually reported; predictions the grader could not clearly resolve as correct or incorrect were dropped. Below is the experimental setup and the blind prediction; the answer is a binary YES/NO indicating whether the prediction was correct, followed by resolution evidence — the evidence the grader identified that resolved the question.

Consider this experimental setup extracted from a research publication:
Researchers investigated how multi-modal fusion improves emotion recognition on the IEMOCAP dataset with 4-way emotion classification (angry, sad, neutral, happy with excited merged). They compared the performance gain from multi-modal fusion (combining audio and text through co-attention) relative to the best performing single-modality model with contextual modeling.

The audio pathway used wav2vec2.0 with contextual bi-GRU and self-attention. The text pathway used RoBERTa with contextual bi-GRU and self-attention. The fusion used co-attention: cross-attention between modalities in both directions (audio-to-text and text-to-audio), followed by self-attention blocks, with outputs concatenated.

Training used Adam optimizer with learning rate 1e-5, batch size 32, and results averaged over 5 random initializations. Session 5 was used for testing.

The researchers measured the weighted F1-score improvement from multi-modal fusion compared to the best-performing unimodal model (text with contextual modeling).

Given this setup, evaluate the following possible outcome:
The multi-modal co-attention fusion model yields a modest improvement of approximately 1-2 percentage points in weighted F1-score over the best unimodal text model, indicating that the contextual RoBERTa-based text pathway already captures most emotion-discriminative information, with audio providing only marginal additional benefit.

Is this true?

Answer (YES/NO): NO